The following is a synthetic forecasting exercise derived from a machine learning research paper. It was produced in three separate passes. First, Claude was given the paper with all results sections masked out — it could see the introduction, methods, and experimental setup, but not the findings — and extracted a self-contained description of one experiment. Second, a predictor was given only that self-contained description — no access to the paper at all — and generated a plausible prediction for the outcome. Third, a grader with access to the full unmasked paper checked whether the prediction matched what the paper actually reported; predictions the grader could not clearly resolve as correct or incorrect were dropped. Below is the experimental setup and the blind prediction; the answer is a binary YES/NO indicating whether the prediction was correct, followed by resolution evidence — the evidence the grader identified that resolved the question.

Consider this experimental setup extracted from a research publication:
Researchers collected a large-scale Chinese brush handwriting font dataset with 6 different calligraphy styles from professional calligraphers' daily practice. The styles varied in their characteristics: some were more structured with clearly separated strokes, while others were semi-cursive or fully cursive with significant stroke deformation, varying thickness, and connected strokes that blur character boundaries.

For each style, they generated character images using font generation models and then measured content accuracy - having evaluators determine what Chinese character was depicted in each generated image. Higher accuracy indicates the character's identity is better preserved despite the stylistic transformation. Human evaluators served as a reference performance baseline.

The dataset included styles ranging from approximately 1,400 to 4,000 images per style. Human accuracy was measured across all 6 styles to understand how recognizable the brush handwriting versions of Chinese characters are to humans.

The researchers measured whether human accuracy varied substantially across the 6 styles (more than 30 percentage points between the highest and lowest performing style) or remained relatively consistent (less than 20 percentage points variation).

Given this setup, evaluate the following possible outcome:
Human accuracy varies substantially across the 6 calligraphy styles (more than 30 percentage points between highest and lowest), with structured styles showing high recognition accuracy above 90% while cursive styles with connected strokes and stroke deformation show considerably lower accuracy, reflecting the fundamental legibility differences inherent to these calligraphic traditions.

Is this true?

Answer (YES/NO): NO